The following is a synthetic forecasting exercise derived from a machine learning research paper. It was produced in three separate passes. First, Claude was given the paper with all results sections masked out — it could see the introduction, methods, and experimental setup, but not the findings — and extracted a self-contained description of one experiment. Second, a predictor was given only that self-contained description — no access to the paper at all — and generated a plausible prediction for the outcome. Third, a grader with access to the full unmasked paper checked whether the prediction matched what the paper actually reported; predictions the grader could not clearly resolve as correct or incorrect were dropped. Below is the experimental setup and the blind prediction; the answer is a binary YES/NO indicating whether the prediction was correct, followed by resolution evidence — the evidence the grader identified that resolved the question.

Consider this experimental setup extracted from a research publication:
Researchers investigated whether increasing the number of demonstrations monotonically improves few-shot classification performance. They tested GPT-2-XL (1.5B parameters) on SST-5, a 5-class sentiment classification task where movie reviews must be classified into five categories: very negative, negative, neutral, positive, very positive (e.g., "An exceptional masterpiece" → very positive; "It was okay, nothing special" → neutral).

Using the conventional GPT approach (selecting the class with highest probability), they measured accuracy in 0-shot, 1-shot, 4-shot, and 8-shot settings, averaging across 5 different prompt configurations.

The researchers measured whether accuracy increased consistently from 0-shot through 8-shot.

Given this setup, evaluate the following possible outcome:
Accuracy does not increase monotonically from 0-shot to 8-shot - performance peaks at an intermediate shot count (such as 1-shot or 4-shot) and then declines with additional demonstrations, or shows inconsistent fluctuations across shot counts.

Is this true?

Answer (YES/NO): YES